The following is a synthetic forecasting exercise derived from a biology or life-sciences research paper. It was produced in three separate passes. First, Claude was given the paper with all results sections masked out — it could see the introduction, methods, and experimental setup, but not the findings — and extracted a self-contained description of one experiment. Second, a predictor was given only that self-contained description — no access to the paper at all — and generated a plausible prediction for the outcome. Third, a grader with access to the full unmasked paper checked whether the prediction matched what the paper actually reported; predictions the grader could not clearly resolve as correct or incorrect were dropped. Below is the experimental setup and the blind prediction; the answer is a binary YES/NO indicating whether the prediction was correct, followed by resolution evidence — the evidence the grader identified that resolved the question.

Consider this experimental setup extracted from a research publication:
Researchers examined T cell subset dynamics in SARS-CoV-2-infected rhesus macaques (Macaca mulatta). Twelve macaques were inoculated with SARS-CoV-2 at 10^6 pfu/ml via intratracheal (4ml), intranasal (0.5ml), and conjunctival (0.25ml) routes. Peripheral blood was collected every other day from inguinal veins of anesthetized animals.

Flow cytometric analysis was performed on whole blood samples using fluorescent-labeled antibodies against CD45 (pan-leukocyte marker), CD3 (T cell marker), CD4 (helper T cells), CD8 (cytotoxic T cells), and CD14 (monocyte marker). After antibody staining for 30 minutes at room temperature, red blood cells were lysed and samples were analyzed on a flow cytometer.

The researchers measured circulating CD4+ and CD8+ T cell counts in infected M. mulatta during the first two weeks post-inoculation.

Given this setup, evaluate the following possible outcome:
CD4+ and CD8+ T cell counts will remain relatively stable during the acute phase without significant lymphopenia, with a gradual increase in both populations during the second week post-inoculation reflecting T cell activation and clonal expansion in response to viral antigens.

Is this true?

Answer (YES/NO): NO